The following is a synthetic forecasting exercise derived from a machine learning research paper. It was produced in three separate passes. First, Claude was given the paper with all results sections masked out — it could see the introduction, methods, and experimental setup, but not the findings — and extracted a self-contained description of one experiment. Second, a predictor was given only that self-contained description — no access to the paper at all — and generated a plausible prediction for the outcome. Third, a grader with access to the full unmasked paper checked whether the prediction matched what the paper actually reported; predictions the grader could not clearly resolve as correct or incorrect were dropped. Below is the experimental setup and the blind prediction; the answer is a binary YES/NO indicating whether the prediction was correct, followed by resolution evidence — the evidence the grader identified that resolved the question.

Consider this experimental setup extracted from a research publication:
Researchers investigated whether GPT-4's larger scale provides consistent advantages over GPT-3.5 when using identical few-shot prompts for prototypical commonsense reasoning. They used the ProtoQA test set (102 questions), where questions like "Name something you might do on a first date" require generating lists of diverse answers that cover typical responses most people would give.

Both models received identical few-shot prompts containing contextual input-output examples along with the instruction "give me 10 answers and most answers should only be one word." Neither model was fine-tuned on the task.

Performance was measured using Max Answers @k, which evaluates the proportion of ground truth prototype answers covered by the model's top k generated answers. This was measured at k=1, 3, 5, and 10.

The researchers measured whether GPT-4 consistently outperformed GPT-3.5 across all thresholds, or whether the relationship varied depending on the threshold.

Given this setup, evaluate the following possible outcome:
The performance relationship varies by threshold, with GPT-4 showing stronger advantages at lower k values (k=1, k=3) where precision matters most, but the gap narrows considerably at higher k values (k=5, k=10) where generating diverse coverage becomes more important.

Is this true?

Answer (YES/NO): NO